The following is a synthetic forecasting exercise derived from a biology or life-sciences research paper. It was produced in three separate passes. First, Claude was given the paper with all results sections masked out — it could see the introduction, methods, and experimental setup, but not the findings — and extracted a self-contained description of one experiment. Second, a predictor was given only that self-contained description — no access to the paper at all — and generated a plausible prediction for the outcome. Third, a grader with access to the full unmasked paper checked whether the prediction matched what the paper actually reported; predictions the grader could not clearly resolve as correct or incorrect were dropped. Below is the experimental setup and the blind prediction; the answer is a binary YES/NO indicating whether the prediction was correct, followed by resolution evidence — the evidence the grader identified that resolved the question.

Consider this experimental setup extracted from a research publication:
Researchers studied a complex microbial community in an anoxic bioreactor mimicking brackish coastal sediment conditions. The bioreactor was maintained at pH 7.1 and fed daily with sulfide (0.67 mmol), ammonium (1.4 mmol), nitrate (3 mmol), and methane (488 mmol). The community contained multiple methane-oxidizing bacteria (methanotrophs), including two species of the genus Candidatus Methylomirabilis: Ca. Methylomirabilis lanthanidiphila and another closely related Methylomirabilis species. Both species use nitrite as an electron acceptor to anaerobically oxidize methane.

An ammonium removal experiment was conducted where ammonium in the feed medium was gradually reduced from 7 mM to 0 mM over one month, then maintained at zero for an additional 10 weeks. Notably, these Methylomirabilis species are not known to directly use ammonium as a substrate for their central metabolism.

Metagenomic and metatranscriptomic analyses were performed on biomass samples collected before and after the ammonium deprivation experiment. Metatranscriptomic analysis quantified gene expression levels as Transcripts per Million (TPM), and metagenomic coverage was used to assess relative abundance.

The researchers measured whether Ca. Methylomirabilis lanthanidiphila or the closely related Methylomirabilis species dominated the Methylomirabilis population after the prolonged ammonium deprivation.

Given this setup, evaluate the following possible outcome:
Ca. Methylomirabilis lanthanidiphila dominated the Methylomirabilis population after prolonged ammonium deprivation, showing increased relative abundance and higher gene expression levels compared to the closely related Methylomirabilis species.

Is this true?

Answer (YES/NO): NO